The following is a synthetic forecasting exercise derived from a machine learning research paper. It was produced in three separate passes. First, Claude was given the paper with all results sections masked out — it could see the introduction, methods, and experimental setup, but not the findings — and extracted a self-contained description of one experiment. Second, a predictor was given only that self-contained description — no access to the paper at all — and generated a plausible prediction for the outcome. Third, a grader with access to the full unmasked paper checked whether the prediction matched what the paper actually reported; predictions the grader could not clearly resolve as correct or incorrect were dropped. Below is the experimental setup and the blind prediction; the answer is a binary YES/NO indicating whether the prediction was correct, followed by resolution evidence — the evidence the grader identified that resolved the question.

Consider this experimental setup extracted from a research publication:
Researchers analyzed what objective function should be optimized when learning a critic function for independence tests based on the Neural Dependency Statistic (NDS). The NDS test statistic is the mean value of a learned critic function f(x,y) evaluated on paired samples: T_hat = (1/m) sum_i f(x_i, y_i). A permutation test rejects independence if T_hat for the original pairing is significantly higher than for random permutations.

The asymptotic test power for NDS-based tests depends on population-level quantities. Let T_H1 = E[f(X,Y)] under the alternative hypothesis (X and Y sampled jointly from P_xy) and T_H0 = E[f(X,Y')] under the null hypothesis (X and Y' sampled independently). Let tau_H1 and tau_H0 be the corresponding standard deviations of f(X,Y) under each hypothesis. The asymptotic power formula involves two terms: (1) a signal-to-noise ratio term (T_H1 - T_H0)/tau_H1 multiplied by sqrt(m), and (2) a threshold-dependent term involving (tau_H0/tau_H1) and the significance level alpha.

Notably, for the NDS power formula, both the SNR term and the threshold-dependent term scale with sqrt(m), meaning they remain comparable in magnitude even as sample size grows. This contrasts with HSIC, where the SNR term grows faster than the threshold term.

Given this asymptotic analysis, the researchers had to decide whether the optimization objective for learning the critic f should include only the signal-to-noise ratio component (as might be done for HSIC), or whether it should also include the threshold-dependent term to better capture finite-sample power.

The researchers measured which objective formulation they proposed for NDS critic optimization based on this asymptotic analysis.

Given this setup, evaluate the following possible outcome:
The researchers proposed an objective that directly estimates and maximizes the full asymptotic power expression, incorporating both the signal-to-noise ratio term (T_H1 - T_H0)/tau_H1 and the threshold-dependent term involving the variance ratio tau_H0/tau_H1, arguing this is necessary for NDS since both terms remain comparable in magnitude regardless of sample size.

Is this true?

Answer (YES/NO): YES